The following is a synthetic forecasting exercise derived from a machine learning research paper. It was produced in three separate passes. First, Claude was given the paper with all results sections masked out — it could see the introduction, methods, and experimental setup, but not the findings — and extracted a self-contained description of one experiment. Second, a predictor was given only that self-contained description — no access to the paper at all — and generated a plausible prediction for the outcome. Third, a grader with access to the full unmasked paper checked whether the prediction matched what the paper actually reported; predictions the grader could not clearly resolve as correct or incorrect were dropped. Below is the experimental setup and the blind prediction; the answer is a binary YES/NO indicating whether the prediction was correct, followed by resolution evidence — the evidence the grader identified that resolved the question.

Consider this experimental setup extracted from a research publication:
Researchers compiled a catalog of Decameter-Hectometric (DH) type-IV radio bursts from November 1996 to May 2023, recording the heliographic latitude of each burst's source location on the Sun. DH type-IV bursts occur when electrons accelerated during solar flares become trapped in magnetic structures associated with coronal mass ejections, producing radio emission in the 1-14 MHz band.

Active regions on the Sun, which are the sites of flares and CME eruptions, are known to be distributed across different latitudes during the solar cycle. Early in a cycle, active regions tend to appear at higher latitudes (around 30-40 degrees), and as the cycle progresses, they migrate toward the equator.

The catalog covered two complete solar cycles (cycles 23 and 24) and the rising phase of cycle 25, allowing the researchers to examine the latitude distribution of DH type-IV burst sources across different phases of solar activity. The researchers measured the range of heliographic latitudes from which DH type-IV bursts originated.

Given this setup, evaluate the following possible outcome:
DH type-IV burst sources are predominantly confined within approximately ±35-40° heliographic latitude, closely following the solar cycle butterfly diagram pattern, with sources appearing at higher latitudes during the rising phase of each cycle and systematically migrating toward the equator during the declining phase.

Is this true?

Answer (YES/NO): NO